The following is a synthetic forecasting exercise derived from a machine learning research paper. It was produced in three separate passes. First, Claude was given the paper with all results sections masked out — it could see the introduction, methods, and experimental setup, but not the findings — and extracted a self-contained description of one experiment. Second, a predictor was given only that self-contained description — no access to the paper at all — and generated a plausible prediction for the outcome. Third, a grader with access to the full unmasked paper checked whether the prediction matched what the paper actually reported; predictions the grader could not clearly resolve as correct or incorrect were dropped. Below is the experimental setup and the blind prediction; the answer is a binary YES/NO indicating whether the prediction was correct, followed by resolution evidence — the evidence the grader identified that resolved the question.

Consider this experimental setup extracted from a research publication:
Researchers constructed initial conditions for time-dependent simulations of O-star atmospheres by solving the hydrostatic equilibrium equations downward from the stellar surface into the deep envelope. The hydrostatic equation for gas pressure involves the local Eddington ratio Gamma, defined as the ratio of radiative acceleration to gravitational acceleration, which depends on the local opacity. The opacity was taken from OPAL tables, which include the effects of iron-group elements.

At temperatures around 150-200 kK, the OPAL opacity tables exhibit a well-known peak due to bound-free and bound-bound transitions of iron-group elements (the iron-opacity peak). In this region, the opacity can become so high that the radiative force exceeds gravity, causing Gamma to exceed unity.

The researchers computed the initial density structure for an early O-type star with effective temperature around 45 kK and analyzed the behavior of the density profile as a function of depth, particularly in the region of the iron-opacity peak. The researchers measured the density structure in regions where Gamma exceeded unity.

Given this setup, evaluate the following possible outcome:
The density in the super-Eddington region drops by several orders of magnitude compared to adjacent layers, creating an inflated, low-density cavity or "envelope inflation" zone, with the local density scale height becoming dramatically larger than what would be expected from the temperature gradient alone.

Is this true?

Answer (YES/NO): NO